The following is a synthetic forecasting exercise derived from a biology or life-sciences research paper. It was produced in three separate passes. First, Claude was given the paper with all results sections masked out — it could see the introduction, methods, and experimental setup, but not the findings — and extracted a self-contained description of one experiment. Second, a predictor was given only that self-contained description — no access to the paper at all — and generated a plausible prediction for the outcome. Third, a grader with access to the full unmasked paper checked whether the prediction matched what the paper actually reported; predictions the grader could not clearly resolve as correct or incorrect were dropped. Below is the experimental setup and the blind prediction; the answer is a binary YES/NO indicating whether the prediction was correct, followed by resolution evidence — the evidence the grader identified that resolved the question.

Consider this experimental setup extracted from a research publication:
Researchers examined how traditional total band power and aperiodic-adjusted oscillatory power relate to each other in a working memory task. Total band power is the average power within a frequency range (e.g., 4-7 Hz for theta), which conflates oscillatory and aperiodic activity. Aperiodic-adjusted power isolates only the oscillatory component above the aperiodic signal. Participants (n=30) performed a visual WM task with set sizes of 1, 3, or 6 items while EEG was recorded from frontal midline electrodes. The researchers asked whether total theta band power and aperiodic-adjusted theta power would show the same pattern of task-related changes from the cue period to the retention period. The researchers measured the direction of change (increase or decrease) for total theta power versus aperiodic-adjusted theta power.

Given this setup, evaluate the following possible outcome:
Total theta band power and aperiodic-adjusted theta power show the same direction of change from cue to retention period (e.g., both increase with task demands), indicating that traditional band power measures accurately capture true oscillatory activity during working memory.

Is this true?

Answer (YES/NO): NO